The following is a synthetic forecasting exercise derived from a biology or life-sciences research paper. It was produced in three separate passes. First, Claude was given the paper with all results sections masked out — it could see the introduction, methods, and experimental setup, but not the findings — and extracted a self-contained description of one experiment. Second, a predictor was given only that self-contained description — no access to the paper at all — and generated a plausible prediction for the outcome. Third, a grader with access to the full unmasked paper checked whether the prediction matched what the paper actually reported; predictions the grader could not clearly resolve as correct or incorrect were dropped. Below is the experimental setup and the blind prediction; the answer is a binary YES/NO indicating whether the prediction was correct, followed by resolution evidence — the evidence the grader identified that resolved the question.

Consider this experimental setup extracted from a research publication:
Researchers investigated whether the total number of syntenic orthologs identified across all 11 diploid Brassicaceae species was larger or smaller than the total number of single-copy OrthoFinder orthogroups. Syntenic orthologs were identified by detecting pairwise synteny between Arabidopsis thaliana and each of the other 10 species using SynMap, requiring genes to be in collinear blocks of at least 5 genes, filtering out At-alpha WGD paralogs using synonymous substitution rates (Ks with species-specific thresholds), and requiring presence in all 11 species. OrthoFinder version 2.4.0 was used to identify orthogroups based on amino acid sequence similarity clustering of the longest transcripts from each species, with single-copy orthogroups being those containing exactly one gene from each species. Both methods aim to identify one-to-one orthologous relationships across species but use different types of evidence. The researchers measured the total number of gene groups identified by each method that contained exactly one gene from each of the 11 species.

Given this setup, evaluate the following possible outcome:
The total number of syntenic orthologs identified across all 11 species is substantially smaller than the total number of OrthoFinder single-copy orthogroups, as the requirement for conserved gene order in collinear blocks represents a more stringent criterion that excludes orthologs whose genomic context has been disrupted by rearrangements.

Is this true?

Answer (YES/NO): NO